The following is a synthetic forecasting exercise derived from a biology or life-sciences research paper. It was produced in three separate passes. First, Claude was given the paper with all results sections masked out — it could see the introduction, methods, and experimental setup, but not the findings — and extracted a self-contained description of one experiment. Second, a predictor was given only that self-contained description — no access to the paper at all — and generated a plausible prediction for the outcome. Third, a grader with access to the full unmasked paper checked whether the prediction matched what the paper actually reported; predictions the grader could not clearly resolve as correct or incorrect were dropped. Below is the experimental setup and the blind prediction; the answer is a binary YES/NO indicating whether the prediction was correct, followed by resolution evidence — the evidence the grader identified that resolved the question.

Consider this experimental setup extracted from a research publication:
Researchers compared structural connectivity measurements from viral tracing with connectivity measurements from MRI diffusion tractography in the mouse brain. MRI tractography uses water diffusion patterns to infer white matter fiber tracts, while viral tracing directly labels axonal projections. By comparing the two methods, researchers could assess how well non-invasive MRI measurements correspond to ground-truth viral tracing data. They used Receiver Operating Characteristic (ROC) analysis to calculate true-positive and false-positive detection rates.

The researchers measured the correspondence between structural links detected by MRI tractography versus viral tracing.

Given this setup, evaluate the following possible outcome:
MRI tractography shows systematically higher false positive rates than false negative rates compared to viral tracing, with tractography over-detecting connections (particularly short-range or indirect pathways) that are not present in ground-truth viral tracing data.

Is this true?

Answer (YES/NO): NO